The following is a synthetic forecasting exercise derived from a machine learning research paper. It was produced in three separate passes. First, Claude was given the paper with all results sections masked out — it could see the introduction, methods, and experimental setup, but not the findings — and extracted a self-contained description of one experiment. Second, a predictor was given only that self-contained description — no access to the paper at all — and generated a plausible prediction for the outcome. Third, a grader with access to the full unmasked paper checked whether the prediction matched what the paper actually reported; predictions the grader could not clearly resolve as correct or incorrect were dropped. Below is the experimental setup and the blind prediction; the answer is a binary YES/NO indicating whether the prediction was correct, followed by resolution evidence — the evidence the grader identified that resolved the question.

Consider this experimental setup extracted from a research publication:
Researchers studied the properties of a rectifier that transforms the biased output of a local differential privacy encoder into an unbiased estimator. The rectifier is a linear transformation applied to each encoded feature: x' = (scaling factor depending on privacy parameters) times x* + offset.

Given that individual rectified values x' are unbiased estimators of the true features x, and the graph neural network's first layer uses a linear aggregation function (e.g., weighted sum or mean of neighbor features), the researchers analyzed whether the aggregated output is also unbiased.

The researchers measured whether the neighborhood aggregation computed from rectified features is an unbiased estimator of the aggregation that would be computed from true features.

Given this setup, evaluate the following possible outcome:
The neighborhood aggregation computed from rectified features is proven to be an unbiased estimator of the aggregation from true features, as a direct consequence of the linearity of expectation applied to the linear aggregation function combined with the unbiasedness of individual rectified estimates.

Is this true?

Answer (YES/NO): YES